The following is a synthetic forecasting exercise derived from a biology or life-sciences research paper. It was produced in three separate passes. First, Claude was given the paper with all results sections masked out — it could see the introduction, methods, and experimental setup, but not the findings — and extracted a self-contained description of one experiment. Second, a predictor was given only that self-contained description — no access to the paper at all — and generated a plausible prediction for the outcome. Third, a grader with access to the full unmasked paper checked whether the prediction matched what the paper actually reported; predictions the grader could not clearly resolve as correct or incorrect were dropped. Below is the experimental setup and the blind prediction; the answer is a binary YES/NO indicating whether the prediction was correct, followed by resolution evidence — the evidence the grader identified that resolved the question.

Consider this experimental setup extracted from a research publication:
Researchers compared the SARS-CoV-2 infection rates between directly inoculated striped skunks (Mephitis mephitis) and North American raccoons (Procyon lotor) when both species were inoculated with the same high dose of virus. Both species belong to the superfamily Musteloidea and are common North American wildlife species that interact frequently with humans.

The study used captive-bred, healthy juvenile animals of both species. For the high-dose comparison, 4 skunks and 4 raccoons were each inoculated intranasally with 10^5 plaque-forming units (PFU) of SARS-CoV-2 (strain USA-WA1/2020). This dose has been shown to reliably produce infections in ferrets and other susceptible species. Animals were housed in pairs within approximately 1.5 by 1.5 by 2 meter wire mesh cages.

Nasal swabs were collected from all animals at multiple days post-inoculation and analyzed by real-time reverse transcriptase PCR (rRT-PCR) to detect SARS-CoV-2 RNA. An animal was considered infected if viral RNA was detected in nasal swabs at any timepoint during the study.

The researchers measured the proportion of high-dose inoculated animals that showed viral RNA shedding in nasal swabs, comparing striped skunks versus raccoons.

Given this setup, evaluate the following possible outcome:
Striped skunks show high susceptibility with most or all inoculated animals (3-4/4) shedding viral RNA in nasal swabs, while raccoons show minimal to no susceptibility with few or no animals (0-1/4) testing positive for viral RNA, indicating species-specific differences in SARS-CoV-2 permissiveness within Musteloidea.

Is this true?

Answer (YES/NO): NO